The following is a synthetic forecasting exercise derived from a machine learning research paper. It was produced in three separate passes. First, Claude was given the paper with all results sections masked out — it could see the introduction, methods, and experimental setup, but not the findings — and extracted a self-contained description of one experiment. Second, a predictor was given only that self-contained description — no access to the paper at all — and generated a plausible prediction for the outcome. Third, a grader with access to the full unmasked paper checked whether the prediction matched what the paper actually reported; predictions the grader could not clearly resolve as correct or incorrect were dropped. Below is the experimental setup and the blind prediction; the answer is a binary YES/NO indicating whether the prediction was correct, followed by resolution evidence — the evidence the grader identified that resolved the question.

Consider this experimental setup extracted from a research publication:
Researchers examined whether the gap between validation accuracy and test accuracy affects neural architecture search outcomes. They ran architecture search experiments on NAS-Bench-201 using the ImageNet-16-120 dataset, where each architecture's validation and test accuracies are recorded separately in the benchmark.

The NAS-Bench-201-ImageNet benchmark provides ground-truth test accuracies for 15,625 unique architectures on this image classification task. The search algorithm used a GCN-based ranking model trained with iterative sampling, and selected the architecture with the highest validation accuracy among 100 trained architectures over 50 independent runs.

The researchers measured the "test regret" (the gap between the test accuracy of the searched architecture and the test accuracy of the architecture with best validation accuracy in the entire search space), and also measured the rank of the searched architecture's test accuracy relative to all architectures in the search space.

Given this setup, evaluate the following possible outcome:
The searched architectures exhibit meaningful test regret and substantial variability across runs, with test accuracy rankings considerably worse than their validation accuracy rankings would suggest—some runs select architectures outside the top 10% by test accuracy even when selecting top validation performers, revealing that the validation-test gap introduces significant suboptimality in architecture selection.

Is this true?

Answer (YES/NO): NO